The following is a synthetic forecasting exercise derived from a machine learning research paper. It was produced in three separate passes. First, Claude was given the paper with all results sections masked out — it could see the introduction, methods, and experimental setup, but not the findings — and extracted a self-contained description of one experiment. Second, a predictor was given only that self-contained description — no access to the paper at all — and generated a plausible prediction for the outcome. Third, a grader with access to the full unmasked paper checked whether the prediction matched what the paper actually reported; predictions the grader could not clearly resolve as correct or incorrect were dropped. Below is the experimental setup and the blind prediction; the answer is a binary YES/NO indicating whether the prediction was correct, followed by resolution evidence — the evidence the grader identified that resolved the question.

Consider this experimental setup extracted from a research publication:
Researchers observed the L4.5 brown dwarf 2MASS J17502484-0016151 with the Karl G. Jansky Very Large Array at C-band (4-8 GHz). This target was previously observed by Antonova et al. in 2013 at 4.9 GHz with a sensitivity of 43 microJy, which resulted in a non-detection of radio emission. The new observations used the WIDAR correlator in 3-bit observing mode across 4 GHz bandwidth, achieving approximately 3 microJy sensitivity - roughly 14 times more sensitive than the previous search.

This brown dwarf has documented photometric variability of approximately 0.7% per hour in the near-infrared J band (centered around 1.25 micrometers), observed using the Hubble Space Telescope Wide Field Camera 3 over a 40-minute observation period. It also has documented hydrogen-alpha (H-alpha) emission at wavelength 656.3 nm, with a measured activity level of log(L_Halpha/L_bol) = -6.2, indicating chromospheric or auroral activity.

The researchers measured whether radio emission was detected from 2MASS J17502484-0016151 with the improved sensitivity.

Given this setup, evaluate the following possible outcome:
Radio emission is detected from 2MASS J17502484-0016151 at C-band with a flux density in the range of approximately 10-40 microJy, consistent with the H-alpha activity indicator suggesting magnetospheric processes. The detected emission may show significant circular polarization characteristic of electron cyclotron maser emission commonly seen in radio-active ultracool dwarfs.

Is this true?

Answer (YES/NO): NO